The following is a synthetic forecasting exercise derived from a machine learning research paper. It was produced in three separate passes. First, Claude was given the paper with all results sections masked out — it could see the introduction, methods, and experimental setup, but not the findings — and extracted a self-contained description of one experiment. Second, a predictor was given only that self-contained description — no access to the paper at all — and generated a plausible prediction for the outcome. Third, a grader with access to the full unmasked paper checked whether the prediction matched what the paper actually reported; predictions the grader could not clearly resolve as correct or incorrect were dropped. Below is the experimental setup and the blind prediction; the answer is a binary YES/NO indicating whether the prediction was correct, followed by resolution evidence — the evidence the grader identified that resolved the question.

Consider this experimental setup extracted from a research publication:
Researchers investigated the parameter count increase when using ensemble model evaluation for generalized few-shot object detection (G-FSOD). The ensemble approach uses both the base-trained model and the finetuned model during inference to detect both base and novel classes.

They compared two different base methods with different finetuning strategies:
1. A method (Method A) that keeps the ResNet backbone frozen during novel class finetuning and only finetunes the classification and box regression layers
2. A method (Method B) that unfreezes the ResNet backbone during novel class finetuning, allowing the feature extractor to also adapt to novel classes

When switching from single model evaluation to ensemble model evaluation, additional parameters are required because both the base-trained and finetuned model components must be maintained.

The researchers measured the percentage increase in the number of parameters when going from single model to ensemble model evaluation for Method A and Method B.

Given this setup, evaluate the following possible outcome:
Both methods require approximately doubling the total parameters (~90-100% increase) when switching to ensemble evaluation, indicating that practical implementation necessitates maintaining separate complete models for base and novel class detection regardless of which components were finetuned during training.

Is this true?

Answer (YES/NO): NO